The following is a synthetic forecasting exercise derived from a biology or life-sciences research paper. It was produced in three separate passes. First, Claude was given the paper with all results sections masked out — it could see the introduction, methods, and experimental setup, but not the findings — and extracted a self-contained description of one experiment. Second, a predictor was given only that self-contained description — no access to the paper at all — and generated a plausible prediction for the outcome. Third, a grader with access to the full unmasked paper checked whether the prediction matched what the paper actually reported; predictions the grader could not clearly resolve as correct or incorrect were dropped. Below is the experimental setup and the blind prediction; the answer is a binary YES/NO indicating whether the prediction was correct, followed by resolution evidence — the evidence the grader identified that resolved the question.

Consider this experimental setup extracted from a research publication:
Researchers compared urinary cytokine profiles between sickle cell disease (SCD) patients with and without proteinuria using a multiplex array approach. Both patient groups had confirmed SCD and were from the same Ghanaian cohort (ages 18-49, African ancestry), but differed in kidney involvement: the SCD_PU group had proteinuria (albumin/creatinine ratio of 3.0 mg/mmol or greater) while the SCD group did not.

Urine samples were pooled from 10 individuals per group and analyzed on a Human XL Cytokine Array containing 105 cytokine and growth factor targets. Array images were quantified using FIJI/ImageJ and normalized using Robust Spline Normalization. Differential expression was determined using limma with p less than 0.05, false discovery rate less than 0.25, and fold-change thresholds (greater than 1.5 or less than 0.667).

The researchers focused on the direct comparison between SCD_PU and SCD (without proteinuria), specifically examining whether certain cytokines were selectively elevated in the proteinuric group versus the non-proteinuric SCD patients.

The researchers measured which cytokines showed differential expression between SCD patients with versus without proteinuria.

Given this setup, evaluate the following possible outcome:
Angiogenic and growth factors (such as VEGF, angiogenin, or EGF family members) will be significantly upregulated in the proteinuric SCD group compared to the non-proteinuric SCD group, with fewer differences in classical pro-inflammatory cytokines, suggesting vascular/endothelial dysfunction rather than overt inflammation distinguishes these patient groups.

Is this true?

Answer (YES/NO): NO